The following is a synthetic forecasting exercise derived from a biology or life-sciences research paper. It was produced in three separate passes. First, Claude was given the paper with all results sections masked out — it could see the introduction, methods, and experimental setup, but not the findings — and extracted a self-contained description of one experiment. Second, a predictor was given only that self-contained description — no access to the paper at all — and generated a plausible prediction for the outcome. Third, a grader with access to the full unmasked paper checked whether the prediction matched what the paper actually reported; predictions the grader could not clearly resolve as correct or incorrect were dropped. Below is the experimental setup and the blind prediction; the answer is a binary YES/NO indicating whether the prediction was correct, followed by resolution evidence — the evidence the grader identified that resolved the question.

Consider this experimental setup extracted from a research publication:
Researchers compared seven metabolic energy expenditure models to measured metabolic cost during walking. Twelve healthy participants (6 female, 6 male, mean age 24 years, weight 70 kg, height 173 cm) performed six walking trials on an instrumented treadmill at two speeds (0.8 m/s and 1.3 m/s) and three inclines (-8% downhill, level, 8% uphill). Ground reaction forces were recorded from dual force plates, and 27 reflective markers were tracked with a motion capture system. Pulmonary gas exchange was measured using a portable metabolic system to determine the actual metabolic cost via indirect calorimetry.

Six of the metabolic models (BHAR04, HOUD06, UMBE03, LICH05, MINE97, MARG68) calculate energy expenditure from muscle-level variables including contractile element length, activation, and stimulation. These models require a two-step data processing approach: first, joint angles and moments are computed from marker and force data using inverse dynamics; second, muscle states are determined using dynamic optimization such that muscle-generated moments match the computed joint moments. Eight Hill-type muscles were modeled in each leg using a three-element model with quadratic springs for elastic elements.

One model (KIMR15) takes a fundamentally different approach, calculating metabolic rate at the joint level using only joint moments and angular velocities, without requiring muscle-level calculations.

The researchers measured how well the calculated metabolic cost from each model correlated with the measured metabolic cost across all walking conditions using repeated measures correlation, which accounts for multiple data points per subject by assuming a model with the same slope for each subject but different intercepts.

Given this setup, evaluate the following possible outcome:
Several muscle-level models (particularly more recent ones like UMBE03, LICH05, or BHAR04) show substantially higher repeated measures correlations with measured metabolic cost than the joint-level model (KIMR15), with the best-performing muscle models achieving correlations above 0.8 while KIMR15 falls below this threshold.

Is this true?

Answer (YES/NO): NO